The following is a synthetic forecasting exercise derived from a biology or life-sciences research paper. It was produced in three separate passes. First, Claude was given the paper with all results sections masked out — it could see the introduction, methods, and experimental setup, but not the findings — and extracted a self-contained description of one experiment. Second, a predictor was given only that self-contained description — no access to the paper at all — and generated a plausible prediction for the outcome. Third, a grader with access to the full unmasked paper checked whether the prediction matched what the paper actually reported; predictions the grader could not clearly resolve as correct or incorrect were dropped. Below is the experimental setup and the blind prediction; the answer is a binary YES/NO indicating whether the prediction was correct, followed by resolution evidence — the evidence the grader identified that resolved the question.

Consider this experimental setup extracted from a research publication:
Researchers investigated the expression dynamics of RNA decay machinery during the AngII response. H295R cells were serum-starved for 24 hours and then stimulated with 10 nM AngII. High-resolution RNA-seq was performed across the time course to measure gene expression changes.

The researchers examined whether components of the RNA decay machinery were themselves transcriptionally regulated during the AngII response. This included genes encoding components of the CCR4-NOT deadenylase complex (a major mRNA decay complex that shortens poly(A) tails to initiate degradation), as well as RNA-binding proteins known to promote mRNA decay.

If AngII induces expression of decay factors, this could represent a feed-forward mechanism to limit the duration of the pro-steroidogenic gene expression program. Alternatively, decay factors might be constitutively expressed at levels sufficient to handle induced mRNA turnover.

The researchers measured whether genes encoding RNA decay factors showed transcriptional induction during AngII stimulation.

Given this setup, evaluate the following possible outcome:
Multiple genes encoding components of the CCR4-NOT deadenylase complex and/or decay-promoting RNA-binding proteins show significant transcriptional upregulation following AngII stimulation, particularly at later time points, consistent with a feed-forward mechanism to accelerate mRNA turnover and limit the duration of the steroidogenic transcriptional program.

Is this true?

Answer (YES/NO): NO